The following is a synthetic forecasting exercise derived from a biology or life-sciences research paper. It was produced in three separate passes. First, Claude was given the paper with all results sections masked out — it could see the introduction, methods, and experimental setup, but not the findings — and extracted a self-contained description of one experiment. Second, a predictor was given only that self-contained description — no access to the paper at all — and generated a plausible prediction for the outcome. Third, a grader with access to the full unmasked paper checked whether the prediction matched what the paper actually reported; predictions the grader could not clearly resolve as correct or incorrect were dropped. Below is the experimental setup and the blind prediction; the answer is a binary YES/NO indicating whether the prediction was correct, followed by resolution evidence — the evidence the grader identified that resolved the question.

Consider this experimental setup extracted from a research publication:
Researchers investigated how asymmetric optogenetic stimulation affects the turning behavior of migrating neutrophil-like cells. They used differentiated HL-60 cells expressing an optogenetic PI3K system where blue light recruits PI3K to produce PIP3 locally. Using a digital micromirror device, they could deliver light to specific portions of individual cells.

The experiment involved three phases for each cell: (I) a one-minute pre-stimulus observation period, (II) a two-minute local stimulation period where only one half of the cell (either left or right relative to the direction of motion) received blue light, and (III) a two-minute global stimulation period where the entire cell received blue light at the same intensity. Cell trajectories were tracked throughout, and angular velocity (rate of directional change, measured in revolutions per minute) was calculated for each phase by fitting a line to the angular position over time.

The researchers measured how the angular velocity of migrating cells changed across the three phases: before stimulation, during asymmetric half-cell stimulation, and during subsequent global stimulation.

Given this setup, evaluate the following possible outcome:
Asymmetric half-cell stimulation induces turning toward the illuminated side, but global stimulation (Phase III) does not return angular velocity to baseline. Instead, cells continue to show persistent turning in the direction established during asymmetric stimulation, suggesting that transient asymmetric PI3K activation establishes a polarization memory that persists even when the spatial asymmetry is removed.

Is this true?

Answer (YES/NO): NO